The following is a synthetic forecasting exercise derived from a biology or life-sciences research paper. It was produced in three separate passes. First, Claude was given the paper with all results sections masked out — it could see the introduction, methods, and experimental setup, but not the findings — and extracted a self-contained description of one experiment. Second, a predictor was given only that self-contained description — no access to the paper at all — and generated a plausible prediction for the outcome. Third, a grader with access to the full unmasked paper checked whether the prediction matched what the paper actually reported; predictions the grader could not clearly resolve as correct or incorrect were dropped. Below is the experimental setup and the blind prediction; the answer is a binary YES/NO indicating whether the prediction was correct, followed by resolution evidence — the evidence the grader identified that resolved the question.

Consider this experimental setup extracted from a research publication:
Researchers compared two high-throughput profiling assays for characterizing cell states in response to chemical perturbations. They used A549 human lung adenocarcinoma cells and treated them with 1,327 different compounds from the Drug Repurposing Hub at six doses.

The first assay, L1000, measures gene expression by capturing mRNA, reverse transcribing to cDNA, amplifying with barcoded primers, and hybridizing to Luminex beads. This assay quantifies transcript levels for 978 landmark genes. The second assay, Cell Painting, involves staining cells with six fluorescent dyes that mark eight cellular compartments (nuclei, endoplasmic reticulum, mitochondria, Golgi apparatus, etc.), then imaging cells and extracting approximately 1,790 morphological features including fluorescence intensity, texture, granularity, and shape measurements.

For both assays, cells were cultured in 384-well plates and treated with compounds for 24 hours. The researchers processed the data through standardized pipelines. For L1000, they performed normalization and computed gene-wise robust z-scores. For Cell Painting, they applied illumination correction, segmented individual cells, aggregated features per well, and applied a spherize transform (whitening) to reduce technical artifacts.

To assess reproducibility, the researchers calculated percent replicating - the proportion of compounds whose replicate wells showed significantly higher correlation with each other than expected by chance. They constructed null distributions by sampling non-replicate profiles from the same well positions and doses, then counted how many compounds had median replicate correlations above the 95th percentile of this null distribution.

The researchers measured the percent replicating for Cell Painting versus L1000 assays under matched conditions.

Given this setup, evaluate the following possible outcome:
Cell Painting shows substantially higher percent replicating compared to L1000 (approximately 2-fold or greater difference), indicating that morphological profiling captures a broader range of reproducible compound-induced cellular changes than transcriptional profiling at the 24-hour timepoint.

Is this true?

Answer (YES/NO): NO